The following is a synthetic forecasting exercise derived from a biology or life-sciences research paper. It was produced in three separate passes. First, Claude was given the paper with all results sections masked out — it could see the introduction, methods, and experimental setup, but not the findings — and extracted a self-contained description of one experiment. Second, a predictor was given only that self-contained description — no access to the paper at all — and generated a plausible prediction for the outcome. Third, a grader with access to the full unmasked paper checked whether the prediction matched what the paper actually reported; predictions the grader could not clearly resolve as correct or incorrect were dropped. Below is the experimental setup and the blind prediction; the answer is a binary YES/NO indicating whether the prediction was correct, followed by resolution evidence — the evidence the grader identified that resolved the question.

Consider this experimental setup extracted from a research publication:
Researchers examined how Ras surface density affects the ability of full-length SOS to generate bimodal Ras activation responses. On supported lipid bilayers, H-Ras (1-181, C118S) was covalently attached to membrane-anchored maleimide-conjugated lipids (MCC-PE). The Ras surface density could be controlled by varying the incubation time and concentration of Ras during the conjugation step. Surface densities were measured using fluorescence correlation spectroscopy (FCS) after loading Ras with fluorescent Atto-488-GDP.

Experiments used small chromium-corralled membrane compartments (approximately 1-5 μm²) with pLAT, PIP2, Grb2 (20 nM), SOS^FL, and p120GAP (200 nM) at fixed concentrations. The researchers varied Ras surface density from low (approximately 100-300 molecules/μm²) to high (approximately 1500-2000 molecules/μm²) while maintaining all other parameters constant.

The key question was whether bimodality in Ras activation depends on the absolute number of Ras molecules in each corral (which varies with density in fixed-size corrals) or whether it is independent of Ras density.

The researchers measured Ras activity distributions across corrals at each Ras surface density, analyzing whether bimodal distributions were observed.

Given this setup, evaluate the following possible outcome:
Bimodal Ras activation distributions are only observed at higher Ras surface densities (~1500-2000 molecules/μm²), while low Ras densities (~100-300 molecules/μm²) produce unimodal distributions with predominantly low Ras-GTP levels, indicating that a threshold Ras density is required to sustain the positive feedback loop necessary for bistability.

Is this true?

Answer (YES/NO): NO